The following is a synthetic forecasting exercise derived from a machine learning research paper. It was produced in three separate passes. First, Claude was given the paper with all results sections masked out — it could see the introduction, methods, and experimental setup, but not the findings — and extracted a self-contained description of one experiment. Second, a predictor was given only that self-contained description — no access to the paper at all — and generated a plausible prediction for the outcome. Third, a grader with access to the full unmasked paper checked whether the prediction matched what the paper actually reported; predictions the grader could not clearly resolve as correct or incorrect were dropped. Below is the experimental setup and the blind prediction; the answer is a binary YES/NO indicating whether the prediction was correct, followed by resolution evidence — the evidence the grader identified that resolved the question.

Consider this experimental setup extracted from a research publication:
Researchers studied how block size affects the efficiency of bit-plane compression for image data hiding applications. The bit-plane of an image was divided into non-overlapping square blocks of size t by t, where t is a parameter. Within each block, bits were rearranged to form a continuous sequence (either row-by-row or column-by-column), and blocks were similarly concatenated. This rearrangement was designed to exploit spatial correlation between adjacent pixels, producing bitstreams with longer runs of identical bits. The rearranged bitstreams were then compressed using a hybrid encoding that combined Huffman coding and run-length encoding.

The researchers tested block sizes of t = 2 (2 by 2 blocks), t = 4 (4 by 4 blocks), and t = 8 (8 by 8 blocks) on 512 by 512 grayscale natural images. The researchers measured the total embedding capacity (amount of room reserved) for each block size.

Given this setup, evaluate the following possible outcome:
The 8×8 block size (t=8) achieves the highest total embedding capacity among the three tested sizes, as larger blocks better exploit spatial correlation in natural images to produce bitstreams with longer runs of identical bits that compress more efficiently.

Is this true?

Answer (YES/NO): NO